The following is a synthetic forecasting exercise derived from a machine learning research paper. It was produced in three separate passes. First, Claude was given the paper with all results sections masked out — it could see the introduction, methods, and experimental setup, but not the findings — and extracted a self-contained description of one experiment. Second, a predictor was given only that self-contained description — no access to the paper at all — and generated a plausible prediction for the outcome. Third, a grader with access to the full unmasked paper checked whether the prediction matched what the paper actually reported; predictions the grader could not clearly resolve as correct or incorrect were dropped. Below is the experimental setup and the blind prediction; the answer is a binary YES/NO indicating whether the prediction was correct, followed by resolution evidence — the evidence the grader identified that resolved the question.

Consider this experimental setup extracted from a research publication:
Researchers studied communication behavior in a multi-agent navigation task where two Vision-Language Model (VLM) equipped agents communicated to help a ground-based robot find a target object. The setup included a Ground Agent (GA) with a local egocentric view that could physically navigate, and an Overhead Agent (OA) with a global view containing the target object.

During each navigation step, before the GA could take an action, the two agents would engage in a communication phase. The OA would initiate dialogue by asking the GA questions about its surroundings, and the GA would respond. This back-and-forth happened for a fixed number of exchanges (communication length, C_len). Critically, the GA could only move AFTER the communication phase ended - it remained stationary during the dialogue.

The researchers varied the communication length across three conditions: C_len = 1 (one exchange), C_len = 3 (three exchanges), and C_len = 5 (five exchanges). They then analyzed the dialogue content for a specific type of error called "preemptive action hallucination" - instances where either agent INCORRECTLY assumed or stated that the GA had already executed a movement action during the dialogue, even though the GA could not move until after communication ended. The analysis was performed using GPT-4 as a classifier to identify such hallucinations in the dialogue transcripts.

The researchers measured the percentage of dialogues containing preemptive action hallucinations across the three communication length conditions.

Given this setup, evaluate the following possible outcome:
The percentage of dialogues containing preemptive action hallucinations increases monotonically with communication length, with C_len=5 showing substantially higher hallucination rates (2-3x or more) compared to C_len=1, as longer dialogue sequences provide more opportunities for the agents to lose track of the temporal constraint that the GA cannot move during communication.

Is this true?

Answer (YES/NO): NO